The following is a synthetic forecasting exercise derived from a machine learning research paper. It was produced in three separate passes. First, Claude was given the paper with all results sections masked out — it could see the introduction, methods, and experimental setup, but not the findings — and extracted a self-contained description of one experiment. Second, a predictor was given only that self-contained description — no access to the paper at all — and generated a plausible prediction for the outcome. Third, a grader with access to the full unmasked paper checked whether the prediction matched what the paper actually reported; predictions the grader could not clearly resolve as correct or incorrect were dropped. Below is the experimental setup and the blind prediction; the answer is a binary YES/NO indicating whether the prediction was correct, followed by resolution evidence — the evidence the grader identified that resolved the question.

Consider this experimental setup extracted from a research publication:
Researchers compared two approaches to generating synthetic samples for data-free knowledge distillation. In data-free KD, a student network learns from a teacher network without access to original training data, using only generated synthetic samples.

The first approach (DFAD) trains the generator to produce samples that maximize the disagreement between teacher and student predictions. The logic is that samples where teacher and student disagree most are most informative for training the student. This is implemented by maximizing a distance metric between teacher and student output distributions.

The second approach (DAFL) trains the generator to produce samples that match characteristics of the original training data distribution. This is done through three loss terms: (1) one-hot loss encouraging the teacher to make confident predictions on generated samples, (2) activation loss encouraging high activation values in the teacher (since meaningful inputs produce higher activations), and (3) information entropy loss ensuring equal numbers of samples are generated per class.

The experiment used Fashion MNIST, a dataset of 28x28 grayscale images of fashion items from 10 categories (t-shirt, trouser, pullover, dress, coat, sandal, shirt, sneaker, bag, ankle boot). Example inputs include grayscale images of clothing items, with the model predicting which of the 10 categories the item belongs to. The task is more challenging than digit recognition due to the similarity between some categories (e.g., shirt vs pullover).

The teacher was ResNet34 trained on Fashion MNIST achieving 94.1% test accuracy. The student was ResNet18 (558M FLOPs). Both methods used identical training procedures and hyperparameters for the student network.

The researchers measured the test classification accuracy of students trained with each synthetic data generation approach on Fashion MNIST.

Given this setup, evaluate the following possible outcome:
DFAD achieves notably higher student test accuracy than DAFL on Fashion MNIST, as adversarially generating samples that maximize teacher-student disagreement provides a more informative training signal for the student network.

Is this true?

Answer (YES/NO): NO